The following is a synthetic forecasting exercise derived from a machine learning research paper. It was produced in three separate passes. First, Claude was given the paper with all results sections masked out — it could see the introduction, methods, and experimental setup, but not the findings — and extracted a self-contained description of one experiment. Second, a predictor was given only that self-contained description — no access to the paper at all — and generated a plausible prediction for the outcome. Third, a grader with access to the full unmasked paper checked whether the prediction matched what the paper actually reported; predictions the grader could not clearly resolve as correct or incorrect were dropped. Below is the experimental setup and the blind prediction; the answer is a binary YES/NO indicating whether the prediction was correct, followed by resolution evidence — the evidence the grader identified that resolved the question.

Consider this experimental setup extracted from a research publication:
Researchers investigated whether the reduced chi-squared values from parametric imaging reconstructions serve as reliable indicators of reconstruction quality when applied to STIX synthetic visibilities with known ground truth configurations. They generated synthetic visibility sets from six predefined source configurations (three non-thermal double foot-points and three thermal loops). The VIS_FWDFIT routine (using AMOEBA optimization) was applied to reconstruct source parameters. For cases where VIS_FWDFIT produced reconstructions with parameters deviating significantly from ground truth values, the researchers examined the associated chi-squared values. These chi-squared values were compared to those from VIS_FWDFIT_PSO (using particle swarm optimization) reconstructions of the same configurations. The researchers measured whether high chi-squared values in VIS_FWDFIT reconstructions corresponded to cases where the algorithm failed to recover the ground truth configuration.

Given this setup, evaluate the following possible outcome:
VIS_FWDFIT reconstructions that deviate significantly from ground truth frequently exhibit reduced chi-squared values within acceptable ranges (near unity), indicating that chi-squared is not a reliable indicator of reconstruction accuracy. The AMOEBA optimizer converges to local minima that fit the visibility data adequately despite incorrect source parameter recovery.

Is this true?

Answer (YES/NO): NO